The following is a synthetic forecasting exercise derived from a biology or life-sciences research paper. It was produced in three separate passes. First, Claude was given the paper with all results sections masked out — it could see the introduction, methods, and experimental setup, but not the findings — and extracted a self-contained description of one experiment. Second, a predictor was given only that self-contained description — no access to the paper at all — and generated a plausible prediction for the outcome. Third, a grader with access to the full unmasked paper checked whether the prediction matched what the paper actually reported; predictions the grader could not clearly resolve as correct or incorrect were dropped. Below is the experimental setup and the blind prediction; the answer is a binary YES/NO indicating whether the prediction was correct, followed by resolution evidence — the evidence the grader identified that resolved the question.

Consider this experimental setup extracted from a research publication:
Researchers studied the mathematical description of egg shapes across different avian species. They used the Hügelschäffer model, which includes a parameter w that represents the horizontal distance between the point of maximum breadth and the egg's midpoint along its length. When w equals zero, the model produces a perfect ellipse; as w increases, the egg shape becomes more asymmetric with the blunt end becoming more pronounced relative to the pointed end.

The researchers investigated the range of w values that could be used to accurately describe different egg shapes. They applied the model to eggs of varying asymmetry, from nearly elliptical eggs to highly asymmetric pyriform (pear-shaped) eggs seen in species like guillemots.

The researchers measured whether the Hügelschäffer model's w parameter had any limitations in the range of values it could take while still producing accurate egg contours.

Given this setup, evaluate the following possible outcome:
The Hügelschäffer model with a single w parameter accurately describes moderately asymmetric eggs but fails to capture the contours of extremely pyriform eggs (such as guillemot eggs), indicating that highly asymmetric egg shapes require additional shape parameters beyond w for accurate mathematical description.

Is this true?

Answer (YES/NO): YES